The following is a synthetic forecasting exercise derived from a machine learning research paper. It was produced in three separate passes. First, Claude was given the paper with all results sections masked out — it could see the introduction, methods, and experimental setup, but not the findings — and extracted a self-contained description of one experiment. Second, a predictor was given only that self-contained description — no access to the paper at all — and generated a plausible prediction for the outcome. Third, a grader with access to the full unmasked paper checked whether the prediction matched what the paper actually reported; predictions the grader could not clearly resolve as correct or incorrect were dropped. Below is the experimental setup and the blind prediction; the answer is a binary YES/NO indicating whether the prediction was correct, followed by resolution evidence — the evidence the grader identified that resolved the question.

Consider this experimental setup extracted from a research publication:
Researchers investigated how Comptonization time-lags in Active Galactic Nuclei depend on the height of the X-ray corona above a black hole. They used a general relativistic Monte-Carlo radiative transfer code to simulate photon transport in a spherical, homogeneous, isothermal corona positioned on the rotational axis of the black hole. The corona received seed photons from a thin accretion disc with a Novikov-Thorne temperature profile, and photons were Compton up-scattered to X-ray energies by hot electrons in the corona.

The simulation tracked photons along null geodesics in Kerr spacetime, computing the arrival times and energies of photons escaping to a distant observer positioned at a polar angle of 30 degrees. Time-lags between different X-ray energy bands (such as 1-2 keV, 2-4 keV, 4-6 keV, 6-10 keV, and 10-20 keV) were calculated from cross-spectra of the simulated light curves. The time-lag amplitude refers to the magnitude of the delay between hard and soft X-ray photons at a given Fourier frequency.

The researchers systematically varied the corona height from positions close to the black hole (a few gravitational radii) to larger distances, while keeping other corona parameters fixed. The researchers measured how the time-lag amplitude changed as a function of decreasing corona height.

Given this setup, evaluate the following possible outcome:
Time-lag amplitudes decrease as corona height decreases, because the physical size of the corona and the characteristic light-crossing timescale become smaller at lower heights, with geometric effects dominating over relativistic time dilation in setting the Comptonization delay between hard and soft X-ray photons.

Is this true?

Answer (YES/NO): NO